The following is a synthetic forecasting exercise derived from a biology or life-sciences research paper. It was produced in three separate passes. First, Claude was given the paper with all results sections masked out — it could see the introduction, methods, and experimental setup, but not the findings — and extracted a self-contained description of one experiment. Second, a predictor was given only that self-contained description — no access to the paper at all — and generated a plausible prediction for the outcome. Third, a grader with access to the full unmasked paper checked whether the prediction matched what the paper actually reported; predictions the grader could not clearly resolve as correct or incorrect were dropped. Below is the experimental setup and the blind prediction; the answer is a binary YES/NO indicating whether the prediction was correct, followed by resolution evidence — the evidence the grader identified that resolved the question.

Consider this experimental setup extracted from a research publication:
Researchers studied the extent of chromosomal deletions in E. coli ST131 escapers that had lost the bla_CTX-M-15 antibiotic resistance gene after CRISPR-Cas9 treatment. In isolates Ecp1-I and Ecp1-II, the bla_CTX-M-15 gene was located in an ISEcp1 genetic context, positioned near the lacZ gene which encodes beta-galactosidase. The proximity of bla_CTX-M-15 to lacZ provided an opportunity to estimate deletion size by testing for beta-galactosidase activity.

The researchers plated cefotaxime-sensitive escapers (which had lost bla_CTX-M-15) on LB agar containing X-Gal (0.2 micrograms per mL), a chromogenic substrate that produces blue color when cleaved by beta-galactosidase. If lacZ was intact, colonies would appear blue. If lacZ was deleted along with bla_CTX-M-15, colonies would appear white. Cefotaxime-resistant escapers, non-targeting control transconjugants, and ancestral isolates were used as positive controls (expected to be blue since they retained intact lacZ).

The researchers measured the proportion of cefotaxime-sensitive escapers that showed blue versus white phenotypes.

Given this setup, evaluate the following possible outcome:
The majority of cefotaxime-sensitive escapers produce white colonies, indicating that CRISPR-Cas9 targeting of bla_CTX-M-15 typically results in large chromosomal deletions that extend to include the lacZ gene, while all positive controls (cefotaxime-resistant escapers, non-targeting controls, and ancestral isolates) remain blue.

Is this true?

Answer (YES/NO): YES